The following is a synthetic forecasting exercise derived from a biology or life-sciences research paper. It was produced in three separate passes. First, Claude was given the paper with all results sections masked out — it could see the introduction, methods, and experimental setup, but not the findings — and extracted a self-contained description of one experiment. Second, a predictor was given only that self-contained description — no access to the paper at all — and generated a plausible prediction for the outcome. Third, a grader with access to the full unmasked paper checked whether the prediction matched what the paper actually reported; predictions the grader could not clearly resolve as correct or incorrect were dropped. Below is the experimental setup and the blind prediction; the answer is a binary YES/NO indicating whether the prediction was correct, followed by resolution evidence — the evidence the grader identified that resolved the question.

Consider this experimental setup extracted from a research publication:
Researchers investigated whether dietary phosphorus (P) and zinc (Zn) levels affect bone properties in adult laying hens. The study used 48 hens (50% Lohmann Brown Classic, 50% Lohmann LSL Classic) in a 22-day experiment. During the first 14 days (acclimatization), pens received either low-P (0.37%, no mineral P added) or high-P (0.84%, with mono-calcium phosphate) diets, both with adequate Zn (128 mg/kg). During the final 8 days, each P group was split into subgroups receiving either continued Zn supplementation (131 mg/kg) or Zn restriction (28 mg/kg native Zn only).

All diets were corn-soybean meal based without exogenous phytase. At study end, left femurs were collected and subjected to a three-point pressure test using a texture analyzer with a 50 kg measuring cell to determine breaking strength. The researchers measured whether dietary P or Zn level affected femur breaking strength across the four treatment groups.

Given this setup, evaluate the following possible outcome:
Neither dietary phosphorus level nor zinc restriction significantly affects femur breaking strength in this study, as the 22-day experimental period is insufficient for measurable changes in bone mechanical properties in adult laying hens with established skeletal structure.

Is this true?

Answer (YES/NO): YES